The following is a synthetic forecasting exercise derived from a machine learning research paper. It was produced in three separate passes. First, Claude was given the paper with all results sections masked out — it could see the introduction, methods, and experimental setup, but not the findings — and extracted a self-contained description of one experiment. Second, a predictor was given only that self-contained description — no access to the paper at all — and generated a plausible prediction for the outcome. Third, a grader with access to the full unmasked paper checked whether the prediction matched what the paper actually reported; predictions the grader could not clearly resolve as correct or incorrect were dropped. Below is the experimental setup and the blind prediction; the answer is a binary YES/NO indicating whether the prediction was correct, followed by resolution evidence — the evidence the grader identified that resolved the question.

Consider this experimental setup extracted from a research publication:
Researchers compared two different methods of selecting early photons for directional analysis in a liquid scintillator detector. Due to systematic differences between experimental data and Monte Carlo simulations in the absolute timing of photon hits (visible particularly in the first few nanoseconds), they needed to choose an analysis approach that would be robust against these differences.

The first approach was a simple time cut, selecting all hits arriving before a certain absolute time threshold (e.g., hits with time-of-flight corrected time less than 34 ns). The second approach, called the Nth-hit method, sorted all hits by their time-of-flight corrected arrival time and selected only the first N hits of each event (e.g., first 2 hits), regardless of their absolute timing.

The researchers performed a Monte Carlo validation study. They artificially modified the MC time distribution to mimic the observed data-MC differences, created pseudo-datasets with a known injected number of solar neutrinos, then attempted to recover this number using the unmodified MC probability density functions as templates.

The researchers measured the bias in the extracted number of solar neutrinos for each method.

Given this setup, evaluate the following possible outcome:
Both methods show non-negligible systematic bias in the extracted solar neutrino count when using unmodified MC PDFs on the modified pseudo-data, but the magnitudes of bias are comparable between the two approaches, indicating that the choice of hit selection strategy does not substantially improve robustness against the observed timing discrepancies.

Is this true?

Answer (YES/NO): NO